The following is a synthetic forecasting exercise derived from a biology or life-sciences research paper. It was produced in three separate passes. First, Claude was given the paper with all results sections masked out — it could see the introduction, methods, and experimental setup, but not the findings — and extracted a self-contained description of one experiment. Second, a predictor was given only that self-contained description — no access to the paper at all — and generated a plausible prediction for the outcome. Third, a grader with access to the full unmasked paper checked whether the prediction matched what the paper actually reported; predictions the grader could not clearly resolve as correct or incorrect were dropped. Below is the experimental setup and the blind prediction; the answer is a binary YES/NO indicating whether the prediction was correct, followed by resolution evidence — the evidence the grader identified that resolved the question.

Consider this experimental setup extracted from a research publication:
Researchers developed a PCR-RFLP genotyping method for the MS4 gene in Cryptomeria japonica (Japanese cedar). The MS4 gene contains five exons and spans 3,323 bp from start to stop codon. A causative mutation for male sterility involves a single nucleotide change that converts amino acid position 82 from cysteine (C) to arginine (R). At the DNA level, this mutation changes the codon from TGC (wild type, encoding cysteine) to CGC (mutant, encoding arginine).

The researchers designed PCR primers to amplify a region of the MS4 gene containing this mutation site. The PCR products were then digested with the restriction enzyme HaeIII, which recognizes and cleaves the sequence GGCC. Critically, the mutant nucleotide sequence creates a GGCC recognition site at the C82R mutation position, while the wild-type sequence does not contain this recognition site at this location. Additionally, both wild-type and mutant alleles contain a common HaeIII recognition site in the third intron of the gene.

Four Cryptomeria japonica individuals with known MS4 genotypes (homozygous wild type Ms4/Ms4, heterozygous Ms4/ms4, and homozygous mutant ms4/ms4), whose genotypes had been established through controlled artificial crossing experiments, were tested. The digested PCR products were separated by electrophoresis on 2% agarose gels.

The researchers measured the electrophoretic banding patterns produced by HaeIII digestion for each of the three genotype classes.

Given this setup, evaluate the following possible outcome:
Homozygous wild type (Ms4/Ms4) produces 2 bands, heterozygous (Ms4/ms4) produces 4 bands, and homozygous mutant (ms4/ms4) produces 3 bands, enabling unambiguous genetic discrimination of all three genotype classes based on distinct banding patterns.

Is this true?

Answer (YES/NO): YES